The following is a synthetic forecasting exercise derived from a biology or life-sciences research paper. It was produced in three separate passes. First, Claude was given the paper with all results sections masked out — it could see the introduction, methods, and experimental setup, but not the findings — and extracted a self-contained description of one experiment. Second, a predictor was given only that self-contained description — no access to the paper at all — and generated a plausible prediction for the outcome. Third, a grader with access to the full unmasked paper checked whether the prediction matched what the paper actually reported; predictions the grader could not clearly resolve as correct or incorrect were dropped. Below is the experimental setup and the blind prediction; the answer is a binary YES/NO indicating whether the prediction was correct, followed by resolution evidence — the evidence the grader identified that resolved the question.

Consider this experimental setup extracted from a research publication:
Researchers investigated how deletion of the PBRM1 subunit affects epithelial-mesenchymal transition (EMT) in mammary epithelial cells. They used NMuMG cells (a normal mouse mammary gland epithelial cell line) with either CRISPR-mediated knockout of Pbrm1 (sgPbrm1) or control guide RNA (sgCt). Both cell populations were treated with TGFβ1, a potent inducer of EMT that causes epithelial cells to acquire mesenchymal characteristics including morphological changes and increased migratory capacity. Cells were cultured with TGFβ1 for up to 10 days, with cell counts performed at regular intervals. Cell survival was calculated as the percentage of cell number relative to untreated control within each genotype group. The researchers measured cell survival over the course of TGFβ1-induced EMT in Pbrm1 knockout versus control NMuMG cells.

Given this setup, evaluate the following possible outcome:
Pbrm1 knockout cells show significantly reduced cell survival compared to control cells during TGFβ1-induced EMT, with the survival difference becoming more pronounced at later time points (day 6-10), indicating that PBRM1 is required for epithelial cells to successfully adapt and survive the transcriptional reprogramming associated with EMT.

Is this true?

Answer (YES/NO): YES